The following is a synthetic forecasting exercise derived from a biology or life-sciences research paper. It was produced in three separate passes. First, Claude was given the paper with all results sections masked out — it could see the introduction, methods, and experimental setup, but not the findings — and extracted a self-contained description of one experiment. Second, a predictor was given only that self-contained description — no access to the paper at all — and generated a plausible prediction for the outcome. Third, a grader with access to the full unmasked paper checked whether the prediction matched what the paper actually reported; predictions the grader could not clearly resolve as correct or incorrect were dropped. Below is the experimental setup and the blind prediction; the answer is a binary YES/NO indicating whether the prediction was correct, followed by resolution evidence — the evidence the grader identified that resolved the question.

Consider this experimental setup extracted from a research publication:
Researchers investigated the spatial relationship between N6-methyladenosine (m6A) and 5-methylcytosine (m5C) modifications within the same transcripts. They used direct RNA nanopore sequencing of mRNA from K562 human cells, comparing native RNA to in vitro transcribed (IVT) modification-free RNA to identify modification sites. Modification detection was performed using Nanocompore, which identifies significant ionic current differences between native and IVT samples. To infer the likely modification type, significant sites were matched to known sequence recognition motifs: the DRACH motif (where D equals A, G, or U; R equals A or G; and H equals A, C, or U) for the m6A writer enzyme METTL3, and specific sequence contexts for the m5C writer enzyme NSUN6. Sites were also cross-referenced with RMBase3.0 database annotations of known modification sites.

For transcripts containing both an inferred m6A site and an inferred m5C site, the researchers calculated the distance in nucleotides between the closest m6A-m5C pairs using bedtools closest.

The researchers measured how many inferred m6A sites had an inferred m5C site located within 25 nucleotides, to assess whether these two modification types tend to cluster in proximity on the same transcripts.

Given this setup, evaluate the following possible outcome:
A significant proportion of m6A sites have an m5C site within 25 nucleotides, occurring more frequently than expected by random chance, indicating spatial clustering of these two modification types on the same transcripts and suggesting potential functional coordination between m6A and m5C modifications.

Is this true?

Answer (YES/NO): YES